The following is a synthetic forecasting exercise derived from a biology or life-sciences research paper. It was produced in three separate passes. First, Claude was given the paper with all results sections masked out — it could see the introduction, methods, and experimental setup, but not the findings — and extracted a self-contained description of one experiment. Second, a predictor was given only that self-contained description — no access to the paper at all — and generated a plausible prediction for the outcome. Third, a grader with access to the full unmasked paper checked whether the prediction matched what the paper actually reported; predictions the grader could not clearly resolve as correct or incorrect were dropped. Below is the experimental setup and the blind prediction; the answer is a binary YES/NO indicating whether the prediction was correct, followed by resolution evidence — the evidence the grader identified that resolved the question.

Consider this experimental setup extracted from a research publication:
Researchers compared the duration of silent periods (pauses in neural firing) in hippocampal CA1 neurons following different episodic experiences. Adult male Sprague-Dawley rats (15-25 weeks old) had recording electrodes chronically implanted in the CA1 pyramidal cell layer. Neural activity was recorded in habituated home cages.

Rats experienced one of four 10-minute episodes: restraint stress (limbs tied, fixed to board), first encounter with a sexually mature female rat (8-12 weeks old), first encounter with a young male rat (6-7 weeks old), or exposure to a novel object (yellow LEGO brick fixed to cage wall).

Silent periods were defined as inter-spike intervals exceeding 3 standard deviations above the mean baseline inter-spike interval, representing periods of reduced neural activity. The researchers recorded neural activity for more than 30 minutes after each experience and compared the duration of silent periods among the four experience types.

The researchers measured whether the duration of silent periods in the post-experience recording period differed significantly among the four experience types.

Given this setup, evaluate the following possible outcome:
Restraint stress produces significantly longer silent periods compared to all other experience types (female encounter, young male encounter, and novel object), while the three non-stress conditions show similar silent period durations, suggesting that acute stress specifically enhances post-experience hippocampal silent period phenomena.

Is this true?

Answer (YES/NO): NO